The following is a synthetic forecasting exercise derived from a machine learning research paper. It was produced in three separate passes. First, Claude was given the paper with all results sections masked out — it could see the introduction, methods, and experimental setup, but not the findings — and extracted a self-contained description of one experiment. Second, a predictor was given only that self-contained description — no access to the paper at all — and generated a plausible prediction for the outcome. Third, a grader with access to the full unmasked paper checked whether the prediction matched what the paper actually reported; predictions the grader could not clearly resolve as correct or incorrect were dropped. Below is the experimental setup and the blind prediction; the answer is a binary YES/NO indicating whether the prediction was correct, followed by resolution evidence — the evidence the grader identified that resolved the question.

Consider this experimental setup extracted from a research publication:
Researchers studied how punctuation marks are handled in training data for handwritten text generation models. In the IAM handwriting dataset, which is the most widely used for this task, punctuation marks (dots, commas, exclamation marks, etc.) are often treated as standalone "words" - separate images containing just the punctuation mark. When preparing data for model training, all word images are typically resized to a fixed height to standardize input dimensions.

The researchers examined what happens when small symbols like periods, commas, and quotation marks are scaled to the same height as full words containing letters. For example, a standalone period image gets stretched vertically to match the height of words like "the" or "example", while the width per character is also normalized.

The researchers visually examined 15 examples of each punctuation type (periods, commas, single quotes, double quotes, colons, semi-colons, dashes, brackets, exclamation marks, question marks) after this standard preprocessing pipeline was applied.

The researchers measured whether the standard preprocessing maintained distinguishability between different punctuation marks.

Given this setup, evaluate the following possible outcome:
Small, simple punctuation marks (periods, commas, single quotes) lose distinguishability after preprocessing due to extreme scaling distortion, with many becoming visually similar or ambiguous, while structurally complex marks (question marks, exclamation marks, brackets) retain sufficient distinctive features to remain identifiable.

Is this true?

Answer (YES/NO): NO